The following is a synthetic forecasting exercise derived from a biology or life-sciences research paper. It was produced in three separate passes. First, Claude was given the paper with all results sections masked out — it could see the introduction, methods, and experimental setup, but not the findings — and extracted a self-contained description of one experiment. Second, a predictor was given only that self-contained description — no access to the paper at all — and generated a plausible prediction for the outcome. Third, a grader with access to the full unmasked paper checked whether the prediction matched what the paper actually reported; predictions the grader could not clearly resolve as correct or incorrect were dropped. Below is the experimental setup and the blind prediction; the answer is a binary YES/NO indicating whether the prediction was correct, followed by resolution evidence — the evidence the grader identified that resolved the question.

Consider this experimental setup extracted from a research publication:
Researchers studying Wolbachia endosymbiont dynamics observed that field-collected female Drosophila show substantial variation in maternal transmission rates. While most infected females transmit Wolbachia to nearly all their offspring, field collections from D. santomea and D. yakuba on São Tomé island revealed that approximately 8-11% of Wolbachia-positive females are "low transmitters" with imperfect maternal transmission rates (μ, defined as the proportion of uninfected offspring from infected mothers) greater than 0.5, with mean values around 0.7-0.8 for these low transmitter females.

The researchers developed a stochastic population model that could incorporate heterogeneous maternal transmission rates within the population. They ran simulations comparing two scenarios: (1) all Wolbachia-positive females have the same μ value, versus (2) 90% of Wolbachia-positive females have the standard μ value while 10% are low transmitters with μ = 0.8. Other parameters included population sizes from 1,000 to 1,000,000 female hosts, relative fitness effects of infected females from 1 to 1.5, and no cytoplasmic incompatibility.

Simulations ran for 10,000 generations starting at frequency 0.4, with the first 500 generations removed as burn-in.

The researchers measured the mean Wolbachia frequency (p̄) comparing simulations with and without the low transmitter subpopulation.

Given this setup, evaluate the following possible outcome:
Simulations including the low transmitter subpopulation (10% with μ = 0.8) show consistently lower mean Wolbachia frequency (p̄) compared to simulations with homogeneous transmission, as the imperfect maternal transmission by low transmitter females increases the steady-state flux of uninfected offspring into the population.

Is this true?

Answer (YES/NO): YES